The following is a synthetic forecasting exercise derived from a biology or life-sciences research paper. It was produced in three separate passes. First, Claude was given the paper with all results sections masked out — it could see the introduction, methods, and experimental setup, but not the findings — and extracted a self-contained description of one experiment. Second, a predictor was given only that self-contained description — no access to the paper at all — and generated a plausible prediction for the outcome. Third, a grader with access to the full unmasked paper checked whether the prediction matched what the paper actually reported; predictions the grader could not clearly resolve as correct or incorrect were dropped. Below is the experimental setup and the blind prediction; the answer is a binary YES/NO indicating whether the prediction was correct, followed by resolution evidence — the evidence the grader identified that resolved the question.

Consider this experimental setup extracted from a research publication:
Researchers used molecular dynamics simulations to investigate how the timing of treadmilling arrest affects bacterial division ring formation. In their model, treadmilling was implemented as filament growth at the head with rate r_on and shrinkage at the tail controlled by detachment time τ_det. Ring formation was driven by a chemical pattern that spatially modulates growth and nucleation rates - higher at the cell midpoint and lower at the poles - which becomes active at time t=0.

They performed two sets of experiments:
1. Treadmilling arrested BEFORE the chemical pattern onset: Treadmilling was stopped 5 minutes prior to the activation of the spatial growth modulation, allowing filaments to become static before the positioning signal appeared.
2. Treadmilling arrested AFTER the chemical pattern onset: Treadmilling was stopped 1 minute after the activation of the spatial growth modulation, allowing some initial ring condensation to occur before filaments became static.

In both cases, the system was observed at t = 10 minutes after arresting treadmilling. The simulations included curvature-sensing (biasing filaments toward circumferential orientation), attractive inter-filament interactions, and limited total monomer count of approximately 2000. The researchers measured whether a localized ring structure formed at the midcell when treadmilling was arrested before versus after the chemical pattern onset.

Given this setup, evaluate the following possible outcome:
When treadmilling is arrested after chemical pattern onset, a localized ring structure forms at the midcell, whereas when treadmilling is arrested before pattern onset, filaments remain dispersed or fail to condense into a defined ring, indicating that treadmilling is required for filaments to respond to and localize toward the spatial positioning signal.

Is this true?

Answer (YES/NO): YES